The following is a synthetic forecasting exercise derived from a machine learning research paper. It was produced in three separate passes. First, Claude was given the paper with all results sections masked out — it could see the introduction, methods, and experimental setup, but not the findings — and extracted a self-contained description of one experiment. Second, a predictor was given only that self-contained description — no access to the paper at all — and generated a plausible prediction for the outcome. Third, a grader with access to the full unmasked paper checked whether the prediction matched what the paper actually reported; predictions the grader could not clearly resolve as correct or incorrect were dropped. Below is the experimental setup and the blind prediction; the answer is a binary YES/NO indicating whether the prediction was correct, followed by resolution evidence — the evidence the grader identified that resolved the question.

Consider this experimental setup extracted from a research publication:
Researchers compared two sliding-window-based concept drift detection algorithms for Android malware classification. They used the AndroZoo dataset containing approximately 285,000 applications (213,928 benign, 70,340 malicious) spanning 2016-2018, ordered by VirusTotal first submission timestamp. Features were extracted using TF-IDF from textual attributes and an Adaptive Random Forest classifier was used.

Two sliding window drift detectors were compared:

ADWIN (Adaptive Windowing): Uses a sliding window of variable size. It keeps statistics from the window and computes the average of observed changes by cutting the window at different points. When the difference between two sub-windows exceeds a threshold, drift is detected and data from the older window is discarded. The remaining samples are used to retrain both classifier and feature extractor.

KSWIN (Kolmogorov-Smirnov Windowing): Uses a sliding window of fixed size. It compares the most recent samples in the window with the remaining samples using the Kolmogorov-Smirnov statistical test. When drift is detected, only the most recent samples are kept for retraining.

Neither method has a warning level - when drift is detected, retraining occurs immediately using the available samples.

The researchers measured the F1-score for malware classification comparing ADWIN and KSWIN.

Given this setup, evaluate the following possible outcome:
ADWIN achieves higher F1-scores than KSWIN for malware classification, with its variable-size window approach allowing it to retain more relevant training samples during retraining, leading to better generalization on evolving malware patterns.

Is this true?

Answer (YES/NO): YES